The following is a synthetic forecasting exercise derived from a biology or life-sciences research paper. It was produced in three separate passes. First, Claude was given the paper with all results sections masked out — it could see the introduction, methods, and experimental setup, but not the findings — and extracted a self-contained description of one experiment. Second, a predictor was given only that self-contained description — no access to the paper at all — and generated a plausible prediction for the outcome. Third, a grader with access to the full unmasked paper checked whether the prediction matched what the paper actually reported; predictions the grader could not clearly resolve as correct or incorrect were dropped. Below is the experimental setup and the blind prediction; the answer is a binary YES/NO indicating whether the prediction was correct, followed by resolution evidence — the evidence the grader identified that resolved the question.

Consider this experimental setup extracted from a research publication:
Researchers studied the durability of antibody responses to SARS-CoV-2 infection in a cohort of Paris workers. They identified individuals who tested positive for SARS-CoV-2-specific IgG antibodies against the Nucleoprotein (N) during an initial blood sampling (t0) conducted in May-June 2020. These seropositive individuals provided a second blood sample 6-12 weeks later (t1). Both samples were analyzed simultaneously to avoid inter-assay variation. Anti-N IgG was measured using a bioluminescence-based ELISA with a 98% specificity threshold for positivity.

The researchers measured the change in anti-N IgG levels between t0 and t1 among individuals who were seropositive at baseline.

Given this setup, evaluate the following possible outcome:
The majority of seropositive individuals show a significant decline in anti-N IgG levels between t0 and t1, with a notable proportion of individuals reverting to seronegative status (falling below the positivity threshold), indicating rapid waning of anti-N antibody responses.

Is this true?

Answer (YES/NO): YES